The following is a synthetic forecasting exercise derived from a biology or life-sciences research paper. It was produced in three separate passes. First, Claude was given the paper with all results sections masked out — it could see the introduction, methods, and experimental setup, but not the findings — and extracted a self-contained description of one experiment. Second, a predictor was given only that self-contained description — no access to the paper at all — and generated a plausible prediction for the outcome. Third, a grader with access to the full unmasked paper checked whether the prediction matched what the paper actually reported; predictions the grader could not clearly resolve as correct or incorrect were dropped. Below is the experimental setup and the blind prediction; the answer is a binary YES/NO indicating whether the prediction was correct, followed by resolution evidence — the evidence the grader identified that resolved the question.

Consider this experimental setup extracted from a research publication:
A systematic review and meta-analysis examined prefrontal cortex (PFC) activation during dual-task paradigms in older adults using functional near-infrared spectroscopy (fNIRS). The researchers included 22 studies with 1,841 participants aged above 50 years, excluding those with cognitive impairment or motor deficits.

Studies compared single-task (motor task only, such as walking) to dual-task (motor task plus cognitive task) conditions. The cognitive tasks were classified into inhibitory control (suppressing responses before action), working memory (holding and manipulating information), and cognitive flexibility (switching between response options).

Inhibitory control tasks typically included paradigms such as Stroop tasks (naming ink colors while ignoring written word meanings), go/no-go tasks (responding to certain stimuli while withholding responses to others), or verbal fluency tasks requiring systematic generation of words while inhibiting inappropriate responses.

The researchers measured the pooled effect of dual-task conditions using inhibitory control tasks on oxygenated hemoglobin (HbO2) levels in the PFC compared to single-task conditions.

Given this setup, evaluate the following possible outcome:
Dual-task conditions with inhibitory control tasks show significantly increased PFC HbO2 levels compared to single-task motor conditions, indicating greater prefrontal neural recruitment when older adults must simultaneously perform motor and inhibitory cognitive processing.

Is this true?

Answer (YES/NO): YES